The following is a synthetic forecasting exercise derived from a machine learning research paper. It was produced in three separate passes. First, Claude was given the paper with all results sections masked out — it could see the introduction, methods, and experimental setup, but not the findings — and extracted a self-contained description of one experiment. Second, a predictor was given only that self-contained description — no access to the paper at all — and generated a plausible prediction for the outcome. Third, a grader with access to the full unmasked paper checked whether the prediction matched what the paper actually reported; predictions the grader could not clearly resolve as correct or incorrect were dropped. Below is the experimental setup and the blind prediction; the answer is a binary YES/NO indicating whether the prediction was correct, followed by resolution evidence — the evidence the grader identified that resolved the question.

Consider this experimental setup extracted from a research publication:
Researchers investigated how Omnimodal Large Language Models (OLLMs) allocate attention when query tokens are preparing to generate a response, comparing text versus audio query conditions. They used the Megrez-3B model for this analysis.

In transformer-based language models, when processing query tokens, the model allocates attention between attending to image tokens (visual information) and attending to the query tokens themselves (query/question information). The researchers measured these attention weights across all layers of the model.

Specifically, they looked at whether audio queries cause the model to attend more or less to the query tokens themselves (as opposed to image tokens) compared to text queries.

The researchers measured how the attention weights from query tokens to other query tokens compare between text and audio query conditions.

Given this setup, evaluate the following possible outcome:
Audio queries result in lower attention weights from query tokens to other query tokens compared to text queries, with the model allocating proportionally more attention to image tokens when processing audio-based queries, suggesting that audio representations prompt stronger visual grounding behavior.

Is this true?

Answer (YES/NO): NO